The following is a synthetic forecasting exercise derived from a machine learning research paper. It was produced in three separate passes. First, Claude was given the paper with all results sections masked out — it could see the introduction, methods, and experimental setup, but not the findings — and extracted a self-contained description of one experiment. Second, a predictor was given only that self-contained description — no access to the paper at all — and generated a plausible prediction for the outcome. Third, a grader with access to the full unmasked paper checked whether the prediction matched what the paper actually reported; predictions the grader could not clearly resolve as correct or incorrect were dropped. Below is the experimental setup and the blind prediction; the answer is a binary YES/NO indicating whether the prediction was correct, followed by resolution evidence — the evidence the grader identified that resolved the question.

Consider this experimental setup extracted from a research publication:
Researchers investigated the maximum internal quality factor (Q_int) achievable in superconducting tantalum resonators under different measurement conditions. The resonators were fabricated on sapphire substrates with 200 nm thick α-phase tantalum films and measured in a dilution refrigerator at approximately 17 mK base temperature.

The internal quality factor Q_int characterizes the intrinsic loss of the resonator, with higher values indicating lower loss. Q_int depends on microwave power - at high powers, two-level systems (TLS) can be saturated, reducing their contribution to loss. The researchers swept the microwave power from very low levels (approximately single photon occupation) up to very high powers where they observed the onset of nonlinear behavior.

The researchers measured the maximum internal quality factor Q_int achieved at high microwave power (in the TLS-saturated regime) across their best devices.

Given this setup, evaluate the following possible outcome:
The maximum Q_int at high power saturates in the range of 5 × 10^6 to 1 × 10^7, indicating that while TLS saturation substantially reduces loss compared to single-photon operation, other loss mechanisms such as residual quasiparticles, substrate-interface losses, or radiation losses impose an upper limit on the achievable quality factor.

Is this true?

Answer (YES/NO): NO